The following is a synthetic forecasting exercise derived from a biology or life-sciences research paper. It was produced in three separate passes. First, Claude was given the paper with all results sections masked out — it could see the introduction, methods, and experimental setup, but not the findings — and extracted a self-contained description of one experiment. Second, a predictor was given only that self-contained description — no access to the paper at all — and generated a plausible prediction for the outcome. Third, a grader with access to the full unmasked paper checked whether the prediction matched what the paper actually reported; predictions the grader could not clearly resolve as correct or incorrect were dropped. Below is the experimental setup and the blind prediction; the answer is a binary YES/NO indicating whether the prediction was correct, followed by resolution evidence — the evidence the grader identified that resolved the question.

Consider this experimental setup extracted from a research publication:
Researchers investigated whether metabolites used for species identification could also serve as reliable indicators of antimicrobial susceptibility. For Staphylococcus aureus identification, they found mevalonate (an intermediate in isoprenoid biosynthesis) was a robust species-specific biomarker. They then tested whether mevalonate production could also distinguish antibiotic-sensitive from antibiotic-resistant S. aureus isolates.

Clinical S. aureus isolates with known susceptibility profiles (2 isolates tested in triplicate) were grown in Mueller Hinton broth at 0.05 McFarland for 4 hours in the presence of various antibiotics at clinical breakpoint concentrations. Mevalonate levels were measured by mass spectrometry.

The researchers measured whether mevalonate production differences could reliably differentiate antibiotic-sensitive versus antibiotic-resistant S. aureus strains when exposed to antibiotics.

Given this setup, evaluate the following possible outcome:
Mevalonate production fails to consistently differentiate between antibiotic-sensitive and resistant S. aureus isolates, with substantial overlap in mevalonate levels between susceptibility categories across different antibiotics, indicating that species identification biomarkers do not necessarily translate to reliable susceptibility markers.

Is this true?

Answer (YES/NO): YES